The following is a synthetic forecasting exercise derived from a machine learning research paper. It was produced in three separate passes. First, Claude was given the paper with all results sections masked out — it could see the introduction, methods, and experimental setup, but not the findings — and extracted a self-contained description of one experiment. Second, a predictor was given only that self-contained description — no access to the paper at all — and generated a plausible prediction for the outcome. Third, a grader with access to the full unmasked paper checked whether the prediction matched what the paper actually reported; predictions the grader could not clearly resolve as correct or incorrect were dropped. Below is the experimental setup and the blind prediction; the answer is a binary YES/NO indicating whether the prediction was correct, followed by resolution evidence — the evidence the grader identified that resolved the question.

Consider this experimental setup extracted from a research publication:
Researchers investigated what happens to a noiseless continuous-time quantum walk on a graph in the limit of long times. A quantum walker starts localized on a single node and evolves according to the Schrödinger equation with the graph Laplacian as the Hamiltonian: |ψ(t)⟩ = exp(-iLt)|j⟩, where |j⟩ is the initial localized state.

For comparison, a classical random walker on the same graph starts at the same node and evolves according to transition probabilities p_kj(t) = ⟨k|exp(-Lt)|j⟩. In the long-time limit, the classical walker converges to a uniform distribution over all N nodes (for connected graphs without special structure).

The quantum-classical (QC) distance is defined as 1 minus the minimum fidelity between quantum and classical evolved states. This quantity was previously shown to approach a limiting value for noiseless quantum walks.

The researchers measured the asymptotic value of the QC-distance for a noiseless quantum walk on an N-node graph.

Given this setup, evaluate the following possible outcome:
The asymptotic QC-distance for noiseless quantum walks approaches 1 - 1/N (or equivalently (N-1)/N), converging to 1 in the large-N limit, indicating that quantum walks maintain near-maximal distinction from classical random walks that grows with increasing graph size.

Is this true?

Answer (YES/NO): YES